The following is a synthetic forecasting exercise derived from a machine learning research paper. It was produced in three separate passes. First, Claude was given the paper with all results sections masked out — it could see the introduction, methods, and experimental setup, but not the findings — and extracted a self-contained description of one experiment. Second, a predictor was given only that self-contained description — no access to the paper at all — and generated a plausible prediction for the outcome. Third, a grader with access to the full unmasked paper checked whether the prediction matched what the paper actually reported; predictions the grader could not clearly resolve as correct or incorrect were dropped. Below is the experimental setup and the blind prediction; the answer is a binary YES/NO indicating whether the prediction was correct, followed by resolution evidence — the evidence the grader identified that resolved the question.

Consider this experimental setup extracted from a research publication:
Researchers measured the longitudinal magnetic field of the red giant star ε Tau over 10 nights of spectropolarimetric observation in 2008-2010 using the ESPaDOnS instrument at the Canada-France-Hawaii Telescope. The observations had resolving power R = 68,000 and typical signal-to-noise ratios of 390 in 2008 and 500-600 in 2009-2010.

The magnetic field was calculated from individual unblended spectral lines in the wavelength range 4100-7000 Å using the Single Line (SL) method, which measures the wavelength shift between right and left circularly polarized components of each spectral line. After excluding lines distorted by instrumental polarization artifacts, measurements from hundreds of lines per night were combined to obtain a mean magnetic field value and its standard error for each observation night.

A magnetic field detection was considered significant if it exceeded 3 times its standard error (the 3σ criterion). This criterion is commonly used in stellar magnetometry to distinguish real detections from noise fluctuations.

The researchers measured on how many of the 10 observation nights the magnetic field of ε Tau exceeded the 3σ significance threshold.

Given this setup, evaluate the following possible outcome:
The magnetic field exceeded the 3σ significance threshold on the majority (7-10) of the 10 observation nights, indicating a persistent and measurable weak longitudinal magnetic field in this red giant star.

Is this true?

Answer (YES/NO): NO